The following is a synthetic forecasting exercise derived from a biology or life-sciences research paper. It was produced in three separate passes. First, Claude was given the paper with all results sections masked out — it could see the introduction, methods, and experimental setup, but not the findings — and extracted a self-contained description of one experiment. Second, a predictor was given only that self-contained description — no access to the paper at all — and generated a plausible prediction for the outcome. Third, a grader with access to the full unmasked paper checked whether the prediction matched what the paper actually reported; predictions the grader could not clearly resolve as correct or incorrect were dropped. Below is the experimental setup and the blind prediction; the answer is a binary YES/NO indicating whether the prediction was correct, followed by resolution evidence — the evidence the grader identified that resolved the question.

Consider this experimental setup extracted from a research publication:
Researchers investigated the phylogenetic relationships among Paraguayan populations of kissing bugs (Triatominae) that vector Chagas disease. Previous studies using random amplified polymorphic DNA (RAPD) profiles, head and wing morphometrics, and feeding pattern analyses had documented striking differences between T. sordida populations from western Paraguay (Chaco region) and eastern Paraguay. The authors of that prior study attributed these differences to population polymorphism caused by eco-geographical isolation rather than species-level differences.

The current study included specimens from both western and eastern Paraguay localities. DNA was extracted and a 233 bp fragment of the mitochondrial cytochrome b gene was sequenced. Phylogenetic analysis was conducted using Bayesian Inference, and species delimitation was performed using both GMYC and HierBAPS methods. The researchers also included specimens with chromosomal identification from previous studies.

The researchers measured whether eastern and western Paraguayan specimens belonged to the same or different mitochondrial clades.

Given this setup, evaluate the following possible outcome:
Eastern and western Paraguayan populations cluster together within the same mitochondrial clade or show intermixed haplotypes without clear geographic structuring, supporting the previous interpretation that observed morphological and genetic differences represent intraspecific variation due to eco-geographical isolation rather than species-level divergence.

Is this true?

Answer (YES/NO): NO